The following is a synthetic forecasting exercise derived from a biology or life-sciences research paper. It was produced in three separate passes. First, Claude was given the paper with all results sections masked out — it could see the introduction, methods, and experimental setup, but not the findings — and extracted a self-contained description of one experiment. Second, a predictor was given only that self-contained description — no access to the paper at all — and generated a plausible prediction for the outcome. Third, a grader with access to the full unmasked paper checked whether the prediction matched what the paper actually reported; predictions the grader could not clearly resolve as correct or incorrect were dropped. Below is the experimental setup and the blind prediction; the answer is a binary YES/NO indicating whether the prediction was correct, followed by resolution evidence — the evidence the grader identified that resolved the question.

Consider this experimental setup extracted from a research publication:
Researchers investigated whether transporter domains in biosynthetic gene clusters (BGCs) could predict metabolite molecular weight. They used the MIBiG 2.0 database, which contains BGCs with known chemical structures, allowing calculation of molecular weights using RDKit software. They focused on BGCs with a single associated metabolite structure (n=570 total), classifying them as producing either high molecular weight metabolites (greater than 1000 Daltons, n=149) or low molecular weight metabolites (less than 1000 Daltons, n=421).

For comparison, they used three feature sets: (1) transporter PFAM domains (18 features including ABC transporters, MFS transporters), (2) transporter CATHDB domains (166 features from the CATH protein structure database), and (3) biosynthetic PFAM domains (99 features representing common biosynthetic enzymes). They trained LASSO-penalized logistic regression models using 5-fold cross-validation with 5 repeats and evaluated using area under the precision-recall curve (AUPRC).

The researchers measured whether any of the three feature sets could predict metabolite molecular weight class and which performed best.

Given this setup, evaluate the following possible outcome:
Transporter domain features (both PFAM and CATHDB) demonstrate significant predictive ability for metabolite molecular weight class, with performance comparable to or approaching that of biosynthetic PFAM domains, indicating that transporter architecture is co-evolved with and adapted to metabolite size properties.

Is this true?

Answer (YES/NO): YES